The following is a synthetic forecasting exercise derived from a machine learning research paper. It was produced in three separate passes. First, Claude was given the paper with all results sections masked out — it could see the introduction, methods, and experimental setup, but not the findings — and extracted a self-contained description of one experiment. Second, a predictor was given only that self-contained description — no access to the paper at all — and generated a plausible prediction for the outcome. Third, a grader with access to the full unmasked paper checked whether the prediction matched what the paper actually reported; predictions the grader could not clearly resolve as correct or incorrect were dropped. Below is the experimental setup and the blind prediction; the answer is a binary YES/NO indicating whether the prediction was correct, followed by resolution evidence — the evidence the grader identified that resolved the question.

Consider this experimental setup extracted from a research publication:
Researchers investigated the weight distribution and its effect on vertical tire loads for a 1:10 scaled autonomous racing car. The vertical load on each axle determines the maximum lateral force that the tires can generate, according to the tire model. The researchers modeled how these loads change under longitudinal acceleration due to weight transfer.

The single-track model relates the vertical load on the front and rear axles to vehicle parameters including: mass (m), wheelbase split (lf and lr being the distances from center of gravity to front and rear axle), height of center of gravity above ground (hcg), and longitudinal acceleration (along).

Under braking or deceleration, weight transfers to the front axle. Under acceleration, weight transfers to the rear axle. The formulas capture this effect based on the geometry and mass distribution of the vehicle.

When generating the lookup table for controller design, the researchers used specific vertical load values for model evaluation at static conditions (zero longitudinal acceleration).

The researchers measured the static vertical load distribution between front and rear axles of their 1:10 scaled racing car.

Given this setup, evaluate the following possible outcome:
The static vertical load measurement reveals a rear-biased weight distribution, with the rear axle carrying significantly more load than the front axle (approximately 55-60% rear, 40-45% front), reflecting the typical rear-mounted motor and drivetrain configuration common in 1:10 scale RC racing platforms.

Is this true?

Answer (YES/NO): NO